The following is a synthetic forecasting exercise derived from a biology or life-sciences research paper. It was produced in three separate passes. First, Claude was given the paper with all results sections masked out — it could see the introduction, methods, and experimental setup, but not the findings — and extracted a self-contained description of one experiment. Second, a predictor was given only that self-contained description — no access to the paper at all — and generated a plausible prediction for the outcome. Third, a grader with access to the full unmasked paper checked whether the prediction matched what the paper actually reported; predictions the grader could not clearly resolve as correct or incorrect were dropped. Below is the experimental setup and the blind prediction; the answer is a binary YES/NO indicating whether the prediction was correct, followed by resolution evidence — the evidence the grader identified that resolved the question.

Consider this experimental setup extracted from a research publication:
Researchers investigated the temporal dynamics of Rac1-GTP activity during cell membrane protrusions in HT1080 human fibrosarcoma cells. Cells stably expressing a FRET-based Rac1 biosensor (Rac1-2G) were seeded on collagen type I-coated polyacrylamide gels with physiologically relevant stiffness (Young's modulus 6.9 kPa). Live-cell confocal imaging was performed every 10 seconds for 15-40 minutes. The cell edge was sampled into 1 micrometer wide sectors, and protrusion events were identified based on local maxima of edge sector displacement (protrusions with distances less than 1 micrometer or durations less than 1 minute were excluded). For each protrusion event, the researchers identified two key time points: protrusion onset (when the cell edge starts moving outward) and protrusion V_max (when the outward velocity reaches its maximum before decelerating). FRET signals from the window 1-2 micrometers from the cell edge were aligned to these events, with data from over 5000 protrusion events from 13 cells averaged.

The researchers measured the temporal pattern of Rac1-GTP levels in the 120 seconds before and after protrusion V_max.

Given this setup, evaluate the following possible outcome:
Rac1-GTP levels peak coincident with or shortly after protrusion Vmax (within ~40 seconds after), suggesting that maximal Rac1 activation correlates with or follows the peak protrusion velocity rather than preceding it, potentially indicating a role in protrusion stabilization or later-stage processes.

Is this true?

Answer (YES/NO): NO